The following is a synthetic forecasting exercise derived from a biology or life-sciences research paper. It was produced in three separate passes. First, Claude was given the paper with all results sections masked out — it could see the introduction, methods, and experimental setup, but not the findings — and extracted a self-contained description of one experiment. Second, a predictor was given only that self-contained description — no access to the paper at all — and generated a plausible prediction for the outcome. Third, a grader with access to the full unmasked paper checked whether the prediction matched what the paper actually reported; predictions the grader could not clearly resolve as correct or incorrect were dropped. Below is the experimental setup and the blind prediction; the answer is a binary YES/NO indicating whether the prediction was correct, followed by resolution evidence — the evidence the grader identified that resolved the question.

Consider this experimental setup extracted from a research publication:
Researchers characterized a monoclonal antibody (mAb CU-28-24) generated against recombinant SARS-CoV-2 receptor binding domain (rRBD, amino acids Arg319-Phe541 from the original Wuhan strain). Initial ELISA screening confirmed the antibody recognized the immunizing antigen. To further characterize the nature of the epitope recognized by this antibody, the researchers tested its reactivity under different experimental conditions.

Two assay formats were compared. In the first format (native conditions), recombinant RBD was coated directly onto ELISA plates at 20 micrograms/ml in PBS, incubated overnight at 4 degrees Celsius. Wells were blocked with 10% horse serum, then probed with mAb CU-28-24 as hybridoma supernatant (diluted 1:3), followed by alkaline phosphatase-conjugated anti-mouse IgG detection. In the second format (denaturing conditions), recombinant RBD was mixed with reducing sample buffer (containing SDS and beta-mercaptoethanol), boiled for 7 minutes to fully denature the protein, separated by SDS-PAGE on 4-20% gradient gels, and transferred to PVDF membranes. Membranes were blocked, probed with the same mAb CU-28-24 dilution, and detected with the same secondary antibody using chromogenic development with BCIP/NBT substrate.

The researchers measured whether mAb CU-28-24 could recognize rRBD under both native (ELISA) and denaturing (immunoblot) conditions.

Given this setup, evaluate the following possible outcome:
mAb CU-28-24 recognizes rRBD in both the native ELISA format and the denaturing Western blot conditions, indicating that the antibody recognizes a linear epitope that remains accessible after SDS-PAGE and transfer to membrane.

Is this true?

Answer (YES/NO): NO